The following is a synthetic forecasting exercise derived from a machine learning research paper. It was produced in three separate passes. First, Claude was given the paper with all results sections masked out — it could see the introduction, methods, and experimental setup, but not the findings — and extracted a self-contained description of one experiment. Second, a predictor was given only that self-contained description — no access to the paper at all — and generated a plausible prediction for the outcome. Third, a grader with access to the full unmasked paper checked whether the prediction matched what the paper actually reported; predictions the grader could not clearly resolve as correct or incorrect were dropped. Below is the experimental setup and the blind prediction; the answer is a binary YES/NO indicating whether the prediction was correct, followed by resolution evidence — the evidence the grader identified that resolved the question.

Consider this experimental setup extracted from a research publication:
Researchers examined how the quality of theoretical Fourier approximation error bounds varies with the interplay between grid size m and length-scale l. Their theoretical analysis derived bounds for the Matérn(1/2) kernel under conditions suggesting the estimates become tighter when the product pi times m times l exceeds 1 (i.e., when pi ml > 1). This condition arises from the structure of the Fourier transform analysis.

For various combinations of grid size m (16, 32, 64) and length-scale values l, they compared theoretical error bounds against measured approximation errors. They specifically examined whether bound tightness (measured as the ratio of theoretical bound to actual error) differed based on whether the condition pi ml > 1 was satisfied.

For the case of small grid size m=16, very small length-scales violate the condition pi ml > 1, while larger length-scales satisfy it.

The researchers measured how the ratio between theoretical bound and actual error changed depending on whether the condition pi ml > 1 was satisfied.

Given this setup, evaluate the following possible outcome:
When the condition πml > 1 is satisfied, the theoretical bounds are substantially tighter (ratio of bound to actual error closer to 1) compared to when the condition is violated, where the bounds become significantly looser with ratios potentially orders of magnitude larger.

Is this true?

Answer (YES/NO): YES